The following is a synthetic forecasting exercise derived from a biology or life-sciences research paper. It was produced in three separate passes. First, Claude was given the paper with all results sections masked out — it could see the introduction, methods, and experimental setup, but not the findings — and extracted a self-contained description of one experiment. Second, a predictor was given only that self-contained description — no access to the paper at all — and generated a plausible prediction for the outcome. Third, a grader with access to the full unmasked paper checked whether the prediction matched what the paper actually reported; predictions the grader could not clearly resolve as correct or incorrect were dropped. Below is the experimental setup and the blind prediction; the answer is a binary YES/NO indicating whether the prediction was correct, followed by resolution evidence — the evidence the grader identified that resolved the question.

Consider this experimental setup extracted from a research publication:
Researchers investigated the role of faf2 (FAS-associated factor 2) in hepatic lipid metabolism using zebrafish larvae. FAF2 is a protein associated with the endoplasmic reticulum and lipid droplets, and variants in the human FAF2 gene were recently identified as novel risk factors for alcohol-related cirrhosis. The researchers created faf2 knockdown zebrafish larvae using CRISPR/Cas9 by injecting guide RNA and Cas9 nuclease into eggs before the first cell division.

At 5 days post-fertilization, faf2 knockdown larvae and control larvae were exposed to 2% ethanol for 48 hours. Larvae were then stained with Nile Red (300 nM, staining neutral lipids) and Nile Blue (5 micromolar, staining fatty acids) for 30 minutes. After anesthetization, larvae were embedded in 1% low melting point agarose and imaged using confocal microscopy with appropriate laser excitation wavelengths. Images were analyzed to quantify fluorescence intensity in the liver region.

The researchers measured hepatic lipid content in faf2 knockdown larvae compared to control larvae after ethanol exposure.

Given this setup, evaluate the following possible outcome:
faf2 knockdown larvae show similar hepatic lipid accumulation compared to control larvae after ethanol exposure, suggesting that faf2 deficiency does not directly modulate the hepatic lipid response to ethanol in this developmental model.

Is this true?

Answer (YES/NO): NO